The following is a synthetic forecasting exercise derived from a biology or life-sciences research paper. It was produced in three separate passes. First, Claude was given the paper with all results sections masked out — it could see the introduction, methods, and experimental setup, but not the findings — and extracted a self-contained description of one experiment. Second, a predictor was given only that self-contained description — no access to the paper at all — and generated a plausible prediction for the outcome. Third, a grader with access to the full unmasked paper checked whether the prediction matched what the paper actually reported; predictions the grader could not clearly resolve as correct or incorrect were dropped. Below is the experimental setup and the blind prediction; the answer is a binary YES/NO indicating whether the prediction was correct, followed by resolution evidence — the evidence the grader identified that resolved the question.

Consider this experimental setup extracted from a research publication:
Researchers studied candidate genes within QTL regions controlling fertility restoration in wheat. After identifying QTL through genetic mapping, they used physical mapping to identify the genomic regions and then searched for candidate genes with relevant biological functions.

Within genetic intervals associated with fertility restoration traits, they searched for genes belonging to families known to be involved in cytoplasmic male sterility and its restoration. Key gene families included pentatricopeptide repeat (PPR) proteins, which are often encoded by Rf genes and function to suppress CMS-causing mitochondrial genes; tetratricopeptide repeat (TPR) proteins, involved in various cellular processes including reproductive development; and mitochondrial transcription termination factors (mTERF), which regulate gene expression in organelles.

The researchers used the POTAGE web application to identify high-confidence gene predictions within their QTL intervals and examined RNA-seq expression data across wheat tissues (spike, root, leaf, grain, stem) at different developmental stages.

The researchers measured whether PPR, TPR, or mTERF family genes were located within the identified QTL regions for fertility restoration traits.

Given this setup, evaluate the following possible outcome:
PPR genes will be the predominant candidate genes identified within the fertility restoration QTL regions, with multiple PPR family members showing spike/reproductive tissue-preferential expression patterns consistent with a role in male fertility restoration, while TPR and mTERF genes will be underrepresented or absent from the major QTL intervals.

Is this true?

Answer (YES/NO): NO